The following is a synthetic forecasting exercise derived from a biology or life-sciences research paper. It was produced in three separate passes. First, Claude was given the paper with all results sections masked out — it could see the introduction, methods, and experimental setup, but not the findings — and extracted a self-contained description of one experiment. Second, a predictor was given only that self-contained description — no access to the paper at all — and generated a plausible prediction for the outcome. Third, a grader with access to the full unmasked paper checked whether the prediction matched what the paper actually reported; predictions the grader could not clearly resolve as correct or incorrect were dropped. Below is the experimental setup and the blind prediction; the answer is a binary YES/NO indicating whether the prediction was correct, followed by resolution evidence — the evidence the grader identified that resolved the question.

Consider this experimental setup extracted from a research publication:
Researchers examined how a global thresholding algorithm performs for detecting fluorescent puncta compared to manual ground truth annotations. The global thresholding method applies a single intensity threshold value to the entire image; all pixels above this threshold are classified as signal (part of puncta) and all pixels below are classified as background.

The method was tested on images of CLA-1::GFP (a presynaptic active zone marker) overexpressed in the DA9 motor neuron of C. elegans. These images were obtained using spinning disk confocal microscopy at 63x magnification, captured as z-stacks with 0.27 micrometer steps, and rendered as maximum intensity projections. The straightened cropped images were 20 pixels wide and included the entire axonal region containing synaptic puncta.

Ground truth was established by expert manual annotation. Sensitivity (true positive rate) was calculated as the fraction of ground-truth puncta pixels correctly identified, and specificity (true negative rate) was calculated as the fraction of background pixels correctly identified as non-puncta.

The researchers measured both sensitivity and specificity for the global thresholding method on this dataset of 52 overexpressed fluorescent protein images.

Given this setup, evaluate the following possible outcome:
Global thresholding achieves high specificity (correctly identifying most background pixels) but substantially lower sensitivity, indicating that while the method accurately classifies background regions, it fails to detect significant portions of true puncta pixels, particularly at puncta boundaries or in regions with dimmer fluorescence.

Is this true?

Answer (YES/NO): NO